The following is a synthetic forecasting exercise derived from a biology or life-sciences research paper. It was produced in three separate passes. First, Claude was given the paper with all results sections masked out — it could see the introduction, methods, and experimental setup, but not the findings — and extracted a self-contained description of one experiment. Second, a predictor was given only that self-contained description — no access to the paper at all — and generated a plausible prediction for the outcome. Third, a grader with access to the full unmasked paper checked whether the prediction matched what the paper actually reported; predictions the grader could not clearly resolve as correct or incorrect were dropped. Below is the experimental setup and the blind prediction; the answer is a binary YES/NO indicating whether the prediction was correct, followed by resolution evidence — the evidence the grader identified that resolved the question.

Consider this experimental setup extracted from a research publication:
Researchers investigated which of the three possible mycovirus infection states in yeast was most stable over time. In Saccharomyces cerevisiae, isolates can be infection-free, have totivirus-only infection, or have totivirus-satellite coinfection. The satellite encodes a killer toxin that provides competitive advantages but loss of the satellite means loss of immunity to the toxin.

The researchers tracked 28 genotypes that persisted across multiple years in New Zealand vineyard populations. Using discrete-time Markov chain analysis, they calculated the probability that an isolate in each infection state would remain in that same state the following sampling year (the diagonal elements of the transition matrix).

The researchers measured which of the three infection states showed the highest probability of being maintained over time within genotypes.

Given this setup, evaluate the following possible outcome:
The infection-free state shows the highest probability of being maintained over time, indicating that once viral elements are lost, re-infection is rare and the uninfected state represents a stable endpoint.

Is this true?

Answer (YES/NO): NO